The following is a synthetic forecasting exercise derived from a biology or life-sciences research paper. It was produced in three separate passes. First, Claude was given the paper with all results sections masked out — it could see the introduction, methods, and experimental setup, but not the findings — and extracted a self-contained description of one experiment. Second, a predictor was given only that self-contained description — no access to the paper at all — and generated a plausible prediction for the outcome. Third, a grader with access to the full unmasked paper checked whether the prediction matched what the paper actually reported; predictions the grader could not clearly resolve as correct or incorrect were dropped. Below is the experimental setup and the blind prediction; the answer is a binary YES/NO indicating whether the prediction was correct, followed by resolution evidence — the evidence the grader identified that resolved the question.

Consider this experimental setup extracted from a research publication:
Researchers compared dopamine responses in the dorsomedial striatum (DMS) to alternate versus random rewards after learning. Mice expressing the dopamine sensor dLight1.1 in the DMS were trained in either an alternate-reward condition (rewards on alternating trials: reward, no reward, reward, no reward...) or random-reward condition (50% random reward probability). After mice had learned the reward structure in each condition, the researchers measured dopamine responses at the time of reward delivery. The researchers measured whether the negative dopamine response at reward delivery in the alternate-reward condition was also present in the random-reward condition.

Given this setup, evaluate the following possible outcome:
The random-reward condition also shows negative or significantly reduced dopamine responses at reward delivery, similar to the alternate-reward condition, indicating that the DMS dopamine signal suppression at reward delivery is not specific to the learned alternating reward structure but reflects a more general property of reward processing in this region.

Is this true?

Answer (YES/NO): NO